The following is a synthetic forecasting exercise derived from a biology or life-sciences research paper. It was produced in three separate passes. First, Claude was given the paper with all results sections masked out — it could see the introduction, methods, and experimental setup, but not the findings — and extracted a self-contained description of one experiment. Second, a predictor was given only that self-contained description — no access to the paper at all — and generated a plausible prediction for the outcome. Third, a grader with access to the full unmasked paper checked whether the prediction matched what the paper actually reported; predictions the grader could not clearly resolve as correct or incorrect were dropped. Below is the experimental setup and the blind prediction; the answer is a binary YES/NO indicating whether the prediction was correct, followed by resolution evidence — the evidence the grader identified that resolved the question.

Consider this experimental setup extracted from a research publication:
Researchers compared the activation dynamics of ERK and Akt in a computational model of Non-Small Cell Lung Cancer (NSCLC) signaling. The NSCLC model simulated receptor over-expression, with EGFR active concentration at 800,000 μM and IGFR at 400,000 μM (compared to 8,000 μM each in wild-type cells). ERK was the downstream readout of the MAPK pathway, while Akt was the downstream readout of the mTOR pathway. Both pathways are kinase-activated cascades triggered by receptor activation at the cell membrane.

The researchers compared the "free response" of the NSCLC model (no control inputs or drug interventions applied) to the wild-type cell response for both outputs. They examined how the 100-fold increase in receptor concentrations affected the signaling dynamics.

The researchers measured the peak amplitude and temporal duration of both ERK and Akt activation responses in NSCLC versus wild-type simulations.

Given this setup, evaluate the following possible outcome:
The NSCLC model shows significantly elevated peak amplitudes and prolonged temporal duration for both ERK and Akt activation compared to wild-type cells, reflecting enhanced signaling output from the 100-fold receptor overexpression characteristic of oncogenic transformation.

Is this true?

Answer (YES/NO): YES